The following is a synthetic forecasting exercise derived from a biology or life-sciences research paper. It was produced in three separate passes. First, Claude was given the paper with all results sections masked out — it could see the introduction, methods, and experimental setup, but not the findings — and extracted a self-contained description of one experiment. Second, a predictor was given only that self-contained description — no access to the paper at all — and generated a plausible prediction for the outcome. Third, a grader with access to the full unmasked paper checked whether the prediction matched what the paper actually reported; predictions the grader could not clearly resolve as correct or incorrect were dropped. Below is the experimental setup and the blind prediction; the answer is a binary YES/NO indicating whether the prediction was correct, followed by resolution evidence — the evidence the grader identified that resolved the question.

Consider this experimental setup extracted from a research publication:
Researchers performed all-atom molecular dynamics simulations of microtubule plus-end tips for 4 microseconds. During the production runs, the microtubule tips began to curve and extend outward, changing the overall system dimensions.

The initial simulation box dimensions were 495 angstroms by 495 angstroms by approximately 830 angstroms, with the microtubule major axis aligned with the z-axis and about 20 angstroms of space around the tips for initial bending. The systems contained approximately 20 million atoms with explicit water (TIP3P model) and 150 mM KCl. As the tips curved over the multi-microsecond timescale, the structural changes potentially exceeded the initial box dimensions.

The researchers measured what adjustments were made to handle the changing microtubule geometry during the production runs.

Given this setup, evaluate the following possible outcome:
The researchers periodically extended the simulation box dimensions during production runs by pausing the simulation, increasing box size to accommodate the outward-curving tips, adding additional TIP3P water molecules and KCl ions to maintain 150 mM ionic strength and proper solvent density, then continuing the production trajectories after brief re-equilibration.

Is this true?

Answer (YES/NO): YES